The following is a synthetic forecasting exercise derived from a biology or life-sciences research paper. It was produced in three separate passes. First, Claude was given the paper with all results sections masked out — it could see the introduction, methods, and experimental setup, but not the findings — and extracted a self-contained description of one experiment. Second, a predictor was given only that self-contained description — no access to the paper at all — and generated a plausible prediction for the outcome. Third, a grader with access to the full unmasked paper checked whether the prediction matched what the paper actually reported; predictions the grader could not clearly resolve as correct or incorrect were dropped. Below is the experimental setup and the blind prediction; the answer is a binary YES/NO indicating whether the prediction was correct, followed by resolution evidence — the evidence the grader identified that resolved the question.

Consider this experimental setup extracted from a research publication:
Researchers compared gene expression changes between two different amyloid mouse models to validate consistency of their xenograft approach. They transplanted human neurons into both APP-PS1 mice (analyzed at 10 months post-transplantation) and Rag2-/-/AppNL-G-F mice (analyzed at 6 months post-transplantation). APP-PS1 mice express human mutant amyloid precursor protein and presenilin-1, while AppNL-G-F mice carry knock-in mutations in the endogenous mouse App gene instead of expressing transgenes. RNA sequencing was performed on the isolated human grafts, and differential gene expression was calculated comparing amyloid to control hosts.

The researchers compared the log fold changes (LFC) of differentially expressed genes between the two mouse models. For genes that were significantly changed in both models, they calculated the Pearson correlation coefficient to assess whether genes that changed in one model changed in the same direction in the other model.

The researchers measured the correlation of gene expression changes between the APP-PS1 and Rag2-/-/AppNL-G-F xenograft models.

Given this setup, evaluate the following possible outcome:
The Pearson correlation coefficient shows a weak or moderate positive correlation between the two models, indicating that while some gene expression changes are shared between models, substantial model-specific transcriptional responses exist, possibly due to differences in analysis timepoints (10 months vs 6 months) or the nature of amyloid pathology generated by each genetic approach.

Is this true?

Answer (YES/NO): NO